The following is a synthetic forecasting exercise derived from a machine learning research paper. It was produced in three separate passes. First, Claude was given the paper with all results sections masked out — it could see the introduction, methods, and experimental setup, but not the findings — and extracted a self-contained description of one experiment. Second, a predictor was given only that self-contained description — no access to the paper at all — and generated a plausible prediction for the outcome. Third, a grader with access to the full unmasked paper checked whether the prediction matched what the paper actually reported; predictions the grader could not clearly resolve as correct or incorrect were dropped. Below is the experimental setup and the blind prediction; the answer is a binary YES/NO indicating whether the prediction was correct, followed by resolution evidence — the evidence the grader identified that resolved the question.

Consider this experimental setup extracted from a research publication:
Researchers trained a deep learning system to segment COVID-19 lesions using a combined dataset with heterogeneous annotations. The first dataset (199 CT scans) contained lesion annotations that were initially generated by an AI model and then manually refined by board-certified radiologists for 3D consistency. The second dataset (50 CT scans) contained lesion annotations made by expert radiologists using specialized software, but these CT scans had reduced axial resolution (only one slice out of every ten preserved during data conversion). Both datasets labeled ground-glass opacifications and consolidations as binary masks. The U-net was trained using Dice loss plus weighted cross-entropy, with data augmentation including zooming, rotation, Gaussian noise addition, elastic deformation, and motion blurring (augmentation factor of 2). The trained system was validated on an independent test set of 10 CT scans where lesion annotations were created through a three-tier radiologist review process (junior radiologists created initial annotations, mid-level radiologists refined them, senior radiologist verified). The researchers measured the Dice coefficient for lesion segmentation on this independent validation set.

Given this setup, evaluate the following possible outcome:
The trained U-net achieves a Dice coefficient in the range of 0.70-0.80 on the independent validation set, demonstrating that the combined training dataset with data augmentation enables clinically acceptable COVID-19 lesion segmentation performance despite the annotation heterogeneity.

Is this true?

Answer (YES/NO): NO